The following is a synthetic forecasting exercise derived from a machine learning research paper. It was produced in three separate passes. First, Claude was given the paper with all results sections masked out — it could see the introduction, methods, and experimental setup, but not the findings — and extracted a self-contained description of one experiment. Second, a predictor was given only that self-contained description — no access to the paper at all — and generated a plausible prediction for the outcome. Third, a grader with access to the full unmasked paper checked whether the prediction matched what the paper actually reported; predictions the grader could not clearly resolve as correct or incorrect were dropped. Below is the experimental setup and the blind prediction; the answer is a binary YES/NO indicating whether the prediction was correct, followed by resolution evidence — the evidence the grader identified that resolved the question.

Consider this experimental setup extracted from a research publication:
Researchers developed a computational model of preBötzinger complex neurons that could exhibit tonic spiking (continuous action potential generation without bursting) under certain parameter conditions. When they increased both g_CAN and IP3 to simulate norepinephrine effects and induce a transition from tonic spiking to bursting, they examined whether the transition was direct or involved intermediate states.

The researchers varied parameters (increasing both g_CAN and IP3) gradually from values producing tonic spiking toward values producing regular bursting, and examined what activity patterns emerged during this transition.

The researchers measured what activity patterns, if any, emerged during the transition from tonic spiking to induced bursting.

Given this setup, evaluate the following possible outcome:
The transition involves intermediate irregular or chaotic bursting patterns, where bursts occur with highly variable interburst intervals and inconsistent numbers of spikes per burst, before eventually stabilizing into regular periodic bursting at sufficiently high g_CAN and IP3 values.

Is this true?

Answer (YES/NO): YES